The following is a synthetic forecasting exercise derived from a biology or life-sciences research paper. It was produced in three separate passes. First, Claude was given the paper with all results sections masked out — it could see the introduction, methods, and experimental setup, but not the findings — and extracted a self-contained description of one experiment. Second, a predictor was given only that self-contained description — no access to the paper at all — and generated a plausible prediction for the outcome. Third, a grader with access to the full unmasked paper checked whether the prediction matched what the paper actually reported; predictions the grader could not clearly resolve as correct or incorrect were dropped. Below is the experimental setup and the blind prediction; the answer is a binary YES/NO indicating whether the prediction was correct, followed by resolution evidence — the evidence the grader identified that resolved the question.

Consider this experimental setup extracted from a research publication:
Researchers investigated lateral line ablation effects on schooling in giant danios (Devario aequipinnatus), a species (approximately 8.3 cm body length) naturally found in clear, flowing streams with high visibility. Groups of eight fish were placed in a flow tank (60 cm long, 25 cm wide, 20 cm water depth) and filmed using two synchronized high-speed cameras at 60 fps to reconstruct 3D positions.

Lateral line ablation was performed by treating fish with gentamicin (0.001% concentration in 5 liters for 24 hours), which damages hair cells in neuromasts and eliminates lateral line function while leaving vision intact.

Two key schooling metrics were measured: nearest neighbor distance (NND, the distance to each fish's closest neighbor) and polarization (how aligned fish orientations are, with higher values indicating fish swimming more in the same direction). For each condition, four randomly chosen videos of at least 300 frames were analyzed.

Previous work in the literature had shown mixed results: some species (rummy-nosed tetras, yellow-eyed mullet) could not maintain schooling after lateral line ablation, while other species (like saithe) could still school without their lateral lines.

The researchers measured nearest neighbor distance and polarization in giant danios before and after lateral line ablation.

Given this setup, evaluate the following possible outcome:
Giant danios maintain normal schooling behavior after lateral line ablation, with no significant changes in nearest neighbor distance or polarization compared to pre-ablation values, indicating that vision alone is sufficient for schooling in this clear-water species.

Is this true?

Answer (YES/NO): YES